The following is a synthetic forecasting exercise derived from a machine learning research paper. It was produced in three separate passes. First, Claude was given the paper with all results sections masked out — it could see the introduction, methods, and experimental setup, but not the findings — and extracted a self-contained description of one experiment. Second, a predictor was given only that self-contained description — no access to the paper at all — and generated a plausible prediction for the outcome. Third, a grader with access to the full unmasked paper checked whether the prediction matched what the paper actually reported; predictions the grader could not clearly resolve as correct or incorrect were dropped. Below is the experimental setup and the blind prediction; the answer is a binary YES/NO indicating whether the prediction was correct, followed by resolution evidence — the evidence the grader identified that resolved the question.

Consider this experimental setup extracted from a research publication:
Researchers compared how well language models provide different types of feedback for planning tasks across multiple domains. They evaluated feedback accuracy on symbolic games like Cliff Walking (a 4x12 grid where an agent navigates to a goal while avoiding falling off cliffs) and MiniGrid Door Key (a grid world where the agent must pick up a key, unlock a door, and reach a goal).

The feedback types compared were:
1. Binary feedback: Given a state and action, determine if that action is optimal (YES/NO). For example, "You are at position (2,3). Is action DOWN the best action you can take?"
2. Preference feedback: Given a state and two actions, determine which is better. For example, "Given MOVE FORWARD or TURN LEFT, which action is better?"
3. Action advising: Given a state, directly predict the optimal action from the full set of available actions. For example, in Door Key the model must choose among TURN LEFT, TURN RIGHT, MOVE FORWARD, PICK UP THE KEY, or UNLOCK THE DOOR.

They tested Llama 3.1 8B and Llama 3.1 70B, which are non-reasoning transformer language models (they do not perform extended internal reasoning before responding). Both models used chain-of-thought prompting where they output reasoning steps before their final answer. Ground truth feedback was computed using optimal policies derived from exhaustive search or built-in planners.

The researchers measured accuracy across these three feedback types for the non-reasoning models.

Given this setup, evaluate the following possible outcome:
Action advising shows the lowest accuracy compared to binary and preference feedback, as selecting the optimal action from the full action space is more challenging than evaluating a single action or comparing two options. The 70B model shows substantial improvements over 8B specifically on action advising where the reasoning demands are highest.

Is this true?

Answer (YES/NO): NO